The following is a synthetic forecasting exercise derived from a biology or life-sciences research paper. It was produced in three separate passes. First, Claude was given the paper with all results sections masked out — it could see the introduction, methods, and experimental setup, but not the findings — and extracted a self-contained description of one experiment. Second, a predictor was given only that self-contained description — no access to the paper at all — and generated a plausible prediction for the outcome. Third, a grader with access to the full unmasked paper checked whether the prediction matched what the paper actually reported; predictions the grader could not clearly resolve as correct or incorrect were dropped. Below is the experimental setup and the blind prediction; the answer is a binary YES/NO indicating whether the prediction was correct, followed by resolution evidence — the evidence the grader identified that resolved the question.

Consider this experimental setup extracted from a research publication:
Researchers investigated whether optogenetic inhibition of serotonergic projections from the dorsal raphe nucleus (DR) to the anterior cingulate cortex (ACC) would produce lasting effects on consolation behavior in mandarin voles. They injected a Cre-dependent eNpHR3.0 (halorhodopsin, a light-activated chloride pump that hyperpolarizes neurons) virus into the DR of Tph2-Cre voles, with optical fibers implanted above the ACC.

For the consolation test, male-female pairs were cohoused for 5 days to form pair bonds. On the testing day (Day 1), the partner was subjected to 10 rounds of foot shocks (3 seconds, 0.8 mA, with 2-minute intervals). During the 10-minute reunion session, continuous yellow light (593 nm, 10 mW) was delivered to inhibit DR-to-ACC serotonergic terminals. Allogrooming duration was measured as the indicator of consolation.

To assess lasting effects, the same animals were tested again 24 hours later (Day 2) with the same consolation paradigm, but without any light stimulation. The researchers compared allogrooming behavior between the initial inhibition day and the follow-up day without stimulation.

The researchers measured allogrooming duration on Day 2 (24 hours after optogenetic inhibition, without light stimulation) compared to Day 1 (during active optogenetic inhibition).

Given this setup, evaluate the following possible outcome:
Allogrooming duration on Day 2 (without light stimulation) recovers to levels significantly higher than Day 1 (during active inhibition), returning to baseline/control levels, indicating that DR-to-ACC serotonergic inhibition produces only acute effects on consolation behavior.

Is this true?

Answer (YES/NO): YES